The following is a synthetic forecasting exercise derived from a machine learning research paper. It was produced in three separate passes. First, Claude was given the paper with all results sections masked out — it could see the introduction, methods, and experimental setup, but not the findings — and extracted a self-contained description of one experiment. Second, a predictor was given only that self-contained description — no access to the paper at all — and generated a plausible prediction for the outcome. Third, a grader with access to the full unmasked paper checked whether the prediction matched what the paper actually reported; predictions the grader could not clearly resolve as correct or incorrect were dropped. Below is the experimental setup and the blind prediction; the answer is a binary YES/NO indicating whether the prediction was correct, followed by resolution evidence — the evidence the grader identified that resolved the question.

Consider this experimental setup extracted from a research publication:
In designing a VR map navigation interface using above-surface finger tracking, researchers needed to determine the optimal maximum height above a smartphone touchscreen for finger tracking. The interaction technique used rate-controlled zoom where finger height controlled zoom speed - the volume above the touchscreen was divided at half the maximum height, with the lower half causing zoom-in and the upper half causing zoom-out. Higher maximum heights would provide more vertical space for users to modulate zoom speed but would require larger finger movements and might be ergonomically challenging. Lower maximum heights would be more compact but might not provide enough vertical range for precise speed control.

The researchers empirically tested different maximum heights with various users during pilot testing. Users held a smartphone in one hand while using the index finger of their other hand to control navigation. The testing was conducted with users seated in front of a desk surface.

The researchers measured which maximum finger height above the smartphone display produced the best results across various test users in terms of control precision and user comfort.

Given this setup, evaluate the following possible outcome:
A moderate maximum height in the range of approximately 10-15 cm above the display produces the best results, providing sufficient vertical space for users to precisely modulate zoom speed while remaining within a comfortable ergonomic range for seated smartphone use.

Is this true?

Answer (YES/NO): NO